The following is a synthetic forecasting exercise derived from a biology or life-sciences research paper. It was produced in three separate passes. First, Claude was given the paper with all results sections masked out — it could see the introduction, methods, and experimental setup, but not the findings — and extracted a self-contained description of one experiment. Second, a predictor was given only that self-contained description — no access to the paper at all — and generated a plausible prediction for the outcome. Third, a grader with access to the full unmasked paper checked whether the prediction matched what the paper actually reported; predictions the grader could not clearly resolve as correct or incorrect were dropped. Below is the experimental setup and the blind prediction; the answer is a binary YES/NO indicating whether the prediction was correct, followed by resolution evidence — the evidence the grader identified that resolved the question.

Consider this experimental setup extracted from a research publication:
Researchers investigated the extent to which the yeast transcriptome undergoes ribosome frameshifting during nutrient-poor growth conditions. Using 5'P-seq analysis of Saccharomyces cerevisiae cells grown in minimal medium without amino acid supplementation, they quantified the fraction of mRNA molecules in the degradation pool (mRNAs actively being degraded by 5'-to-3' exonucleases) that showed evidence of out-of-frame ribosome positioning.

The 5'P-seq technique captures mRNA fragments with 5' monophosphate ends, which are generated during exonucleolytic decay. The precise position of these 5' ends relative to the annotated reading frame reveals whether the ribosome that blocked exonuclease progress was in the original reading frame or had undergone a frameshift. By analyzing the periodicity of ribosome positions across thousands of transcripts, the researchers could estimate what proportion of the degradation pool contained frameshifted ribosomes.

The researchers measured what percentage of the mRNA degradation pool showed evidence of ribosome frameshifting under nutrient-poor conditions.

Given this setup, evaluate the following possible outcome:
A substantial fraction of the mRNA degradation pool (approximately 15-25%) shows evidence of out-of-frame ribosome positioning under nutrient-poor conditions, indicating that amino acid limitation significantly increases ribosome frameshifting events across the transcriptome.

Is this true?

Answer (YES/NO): NO